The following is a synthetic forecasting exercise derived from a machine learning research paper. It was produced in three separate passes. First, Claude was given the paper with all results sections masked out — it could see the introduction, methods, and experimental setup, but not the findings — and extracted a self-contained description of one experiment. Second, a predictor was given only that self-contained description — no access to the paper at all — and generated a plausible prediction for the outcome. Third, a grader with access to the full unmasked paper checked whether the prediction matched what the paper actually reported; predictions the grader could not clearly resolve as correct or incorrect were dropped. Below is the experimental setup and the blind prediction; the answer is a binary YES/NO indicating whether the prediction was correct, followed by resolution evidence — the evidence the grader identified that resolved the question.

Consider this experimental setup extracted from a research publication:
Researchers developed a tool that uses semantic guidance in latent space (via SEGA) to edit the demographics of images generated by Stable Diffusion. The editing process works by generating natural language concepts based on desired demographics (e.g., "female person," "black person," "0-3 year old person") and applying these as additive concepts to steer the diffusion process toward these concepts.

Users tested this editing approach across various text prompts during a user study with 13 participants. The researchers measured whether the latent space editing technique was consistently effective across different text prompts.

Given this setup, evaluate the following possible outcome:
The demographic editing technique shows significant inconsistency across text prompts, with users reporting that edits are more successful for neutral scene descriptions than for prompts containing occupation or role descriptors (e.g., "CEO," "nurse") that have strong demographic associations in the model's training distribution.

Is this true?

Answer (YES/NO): NO